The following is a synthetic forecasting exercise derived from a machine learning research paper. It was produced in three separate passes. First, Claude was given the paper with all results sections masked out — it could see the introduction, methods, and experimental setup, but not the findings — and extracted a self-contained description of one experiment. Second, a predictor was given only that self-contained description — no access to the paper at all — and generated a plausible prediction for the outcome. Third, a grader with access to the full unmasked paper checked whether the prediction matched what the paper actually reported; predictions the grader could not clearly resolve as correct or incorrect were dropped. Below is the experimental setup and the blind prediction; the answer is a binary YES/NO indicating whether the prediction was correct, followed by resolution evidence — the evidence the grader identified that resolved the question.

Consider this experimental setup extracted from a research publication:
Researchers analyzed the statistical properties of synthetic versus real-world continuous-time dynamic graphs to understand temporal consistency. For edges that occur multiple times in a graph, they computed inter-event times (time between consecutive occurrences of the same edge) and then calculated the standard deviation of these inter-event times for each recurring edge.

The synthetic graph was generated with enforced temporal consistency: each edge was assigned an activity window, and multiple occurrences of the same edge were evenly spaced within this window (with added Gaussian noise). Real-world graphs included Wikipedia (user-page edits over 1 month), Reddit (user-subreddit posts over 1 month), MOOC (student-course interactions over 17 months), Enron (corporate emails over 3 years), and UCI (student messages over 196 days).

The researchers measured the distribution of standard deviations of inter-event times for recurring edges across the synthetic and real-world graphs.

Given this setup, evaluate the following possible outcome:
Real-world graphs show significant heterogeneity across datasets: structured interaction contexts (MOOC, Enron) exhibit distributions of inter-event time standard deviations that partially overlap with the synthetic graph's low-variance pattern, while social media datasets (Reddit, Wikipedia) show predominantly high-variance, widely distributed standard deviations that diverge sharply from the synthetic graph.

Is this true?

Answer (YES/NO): NO